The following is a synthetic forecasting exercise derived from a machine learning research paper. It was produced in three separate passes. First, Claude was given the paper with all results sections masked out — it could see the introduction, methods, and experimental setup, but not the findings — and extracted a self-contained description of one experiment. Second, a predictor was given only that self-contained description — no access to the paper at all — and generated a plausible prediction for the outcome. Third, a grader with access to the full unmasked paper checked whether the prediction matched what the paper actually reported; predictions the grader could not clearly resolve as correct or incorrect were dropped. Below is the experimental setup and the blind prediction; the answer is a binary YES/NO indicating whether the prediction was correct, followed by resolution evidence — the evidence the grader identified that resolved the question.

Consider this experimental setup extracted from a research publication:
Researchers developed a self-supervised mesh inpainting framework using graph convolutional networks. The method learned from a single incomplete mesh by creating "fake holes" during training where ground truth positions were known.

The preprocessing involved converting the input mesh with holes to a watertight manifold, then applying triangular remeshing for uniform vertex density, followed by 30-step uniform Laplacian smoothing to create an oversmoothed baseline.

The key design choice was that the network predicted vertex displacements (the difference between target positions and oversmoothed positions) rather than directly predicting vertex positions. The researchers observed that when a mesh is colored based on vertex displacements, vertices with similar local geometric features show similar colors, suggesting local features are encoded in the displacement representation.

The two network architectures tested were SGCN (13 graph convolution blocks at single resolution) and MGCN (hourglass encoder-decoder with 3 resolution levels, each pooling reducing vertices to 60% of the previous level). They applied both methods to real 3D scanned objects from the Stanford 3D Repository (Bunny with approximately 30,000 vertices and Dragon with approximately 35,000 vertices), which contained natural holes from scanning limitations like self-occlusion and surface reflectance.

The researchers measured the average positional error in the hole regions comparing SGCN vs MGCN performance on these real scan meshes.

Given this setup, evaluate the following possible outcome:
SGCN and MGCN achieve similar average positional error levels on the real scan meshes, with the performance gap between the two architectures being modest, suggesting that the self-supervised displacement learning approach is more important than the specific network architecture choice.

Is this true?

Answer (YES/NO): YES